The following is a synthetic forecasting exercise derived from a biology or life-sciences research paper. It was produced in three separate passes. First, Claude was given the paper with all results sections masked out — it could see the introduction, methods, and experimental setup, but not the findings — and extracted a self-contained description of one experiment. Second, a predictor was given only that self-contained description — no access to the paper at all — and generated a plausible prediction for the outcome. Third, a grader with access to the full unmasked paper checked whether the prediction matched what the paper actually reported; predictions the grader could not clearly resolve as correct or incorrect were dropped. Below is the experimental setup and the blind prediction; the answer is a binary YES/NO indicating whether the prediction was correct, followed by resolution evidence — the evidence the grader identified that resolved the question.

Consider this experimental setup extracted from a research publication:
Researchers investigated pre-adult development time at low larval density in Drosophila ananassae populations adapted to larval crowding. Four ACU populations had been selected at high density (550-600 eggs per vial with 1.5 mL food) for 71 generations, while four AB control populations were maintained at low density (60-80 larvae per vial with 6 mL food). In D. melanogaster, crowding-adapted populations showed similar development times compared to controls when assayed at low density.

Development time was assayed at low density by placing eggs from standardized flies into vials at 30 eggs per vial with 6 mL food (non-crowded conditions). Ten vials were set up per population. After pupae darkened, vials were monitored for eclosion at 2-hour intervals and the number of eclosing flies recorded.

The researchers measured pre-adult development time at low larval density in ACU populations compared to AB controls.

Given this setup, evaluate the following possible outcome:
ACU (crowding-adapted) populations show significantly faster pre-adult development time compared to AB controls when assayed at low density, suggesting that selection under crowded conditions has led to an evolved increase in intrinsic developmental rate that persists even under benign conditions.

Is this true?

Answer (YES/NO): YES